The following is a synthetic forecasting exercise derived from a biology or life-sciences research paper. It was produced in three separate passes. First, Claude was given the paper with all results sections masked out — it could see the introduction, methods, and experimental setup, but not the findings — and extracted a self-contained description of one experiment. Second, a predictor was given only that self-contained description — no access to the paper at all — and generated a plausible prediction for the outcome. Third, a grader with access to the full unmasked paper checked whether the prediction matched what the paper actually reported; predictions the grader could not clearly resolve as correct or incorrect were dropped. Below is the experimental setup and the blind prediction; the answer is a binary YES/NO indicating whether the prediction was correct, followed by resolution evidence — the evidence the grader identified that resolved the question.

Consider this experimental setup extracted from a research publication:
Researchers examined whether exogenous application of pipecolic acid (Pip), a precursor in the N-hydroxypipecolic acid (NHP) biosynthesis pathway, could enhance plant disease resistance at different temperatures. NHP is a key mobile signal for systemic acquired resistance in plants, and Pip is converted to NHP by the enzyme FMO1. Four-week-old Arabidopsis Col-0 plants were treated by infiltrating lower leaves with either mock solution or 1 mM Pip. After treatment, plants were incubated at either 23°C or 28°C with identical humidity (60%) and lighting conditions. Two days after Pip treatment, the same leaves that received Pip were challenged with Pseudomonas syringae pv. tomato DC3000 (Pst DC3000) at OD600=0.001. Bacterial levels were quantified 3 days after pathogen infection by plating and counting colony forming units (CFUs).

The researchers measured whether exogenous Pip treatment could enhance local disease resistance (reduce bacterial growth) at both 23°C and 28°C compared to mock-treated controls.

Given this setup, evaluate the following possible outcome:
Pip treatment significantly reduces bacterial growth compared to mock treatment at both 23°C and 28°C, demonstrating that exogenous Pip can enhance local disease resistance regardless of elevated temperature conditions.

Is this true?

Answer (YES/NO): YES